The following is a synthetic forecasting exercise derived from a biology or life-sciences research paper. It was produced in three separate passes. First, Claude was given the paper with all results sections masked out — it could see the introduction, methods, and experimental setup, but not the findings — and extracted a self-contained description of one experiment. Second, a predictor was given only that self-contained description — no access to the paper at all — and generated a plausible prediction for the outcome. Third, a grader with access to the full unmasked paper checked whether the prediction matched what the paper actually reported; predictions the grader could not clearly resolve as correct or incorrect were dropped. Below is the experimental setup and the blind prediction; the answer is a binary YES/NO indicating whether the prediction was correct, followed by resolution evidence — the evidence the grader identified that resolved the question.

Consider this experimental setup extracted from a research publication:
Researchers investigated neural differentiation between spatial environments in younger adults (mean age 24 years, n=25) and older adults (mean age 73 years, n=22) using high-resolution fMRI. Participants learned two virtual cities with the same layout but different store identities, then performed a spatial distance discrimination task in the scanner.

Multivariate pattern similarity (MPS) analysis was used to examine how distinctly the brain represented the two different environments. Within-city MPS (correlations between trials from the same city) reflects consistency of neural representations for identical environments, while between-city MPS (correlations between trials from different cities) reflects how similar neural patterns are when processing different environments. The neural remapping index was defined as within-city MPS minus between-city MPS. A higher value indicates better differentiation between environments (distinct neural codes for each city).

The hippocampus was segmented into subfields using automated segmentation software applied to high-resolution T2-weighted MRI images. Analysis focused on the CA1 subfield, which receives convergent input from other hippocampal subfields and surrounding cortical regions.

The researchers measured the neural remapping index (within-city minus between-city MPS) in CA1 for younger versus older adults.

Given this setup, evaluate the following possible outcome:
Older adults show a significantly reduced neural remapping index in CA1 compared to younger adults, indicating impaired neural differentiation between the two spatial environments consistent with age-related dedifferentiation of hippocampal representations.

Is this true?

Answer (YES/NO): YES